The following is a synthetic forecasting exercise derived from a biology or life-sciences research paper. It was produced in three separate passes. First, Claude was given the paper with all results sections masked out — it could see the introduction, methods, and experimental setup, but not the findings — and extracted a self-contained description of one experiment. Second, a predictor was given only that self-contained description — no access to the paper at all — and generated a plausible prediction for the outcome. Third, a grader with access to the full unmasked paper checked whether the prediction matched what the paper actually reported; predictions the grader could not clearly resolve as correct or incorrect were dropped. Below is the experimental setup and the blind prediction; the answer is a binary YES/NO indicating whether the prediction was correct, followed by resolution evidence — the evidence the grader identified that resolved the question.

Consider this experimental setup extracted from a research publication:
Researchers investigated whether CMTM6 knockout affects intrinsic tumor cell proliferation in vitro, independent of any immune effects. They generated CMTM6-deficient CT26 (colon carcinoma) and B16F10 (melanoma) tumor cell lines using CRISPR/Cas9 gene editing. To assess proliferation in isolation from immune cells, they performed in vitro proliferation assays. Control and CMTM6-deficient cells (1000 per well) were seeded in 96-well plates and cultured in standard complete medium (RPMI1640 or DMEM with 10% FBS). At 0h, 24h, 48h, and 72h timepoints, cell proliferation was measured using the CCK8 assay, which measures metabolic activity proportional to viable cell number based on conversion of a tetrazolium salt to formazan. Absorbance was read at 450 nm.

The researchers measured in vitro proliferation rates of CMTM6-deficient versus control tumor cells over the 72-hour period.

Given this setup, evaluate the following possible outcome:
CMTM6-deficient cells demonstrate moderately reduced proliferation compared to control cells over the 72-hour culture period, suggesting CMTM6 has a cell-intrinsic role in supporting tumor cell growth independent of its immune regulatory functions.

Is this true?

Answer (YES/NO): NO